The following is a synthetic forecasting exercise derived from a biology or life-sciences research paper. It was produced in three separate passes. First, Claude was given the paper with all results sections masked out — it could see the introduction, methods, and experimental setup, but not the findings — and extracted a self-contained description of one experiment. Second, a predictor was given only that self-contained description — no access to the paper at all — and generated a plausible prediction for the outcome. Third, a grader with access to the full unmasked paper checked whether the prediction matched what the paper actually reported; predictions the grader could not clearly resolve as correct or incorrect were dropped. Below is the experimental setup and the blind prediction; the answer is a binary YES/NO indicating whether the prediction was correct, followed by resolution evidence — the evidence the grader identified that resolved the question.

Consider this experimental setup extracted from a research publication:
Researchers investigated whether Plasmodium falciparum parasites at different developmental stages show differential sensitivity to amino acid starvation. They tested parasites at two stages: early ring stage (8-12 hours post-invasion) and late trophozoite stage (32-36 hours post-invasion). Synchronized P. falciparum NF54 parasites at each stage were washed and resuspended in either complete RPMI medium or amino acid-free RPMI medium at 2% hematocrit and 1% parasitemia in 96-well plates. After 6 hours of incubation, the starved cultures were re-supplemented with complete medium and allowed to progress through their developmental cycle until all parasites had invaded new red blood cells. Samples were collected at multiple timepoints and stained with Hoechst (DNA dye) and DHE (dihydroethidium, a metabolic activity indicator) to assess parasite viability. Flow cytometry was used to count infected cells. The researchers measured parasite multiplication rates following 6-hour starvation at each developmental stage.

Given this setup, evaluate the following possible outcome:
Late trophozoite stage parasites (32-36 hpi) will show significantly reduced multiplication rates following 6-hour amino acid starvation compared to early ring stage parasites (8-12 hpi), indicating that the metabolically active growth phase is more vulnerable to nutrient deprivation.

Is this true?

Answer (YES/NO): YES